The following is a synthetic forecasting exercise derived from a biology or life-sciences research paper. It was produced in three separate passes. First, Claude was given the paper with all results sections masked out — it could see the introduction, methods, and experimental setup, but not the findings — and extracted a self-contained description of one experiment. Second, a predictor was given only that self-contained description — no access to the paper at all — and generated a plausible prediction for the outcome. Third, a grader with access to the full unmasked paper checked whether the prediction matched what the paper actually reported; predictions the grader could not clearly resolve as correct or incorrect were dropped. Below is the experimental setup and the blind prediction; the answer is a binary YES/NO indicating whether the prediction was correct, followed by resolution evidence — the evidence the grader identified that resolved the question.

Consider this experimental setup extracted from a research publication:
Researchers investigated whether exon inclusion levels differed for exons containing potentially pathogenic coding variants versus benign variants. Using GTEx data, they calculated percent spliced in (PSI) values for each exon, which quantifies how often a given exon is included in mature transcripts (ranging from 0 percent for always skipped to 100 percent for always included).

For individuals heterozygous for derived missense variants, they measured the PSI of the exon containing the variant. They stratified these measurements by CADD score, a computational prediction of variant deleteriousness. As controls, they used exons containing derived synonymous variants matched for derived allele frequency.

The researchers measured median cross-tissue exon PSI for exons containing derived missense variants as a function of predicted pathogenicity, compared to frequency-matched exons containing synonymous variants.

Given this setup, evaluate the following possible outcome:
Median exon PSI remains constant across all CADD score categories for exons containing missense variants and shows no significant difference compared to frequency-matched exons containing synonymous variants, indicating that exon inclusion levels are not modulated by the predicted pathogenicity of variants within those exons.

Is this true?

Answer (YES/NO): NO